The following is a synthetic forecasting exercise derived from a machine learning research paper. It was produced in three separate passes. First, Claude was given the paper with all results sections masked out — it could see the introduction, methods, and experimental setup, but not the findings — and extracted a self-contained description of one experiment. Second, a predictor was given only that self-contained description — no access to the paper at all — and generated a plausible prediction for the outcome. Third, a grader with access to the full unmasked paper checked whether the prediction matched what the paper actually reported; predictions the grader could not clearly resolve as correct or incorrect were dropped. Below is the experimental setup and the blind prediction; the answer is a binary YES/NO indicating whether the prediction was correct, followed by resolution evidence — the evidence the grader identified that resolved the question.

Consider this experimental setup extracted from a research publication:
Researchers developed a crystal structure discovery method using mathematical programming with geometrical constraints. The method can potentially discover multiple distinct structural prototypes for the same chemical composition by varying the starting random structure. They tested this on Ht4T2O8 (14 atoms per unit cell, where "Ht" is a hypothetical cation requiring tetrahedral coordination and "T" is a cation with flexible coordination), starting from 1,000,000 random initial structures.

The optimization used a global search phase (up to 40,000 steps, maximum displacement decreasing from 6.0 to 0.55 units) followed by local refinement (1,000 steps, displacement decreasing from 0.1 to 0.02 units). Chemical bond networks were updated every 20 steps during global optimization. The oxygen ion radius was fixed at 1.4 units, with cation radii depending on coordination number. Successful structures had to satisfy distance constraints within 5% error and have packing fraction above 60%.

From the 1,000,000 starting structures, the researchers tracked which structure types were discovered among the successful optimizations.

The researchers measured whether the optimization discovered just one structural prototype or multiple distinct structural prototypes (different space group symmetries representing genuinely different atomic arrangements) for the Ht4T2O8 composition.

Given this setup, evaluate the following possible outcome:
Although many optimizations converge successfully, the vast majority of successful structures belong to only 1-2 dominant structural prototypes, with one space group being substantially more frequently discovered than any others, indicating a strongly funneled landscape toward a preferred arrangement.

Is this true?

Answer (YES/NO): YES